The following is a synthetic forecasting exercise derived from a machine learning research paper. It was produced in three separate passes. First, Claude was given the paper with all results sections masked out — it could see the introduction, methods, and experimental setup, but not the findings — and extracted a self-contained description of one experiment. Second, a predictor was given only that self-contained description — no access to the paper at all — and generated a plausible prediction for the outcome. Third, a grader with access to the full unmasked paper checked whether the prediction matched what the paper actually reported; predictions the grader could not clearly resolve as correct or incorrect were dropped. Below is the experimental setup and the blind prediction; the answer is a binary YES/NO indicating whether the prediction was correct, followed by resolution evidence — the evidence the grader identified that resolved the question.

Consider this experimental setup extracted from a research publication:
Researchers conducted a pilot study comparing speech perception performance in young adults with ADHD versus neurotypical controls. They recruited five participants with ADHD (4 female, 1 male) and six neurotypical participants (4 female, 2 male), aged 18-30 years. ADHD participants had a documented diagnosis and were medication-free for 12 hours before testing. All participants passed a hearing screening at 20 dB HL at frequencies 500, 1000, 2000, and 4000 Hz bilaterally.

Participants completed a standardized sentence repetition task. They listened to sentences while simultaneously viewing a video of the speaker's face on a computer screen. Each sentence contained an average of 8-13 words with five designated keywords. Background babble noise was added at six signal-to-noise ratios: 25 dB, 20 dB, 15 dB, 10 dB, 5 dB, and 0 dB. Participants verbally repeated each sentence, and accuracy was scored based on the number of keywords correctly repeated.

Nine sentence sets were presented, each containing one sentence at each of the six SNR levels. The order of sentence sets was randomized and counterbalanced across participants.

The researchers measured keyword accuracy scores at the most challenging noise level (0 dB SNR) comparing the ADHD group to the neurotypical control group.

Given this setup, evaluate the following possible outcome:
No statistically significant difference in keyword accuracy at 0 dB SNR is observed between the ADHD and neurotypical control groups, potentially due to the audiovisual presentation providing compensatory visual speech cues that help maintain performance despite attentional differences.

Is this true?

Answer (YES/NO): YES